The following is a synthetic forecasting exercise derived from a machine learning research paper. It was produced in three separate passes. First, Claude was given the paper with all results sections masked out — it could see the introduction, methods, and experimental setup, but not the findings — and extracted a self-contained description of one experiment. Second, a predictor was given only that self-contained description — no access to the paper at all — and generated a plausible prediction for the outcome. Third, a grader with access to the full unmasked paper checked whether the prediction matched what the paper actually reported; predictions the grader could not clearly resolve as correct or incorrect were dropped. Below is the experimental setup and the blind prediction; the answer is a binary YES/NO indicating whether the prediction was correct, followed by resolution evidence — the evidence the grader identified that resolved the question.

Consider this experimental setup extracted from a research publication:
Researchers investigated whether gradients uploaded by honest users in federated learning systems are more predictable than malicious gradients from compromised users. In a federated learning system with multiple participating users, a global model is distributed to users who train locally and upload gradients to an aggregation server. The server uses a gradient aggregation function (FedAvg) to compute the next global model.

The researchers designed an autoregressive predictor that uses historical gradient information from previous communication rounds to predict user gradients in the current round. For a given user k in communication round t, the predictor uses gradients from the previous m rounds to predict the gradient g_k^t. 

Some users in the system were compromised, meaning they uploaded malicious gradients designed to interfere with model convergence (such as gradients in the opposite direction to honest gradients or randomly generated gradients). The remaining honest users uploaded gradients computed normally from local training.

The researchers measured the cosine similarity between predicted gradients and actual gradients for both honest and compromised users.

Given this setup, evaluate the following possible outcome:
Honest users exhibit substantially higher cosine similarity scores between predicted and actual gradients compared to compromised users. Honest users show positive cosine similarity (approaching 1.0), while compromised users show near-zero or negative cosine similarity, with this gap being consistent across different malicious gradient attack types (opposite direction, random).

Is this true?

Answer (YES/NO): NO